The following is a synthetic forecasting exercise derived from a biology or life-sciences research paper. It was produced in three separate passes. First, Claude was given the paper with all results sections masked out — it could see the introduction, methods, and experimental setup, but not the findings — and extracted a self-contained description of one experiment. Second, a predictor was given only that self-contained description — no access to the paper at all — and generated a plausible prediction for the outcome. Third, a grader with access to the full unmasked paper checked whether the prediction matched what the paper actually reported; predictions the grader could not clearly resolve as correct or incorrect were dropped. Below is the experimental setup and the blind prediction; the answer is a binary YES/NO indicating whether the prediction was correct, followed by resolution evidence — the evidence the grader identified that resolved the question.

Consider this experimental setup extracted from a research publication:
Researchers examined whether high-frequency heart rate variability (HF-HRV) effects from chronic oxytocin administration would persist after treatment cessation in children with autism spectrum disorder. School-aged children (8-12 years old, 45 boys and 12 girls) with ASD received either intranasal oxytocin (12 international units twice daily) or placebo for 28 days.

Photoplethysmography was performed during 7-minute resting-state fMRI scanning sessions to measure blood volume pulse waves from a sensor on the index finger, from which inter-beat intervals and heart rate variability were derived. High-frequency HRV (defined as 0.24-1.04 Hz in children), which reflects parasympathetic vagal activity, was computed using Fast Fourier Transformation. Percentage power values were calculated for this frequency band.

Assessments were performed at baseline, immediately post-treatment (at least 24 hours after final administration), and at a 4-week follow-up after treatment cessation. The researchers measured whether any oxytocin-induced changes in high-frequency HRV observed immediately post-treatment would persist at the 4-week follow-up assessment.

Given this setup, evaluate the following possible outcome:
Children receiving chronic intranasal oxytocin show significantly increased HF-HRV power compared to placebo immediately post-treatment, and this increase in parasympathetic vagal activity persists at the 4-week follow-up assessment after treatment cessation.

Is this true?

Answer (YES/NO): YES